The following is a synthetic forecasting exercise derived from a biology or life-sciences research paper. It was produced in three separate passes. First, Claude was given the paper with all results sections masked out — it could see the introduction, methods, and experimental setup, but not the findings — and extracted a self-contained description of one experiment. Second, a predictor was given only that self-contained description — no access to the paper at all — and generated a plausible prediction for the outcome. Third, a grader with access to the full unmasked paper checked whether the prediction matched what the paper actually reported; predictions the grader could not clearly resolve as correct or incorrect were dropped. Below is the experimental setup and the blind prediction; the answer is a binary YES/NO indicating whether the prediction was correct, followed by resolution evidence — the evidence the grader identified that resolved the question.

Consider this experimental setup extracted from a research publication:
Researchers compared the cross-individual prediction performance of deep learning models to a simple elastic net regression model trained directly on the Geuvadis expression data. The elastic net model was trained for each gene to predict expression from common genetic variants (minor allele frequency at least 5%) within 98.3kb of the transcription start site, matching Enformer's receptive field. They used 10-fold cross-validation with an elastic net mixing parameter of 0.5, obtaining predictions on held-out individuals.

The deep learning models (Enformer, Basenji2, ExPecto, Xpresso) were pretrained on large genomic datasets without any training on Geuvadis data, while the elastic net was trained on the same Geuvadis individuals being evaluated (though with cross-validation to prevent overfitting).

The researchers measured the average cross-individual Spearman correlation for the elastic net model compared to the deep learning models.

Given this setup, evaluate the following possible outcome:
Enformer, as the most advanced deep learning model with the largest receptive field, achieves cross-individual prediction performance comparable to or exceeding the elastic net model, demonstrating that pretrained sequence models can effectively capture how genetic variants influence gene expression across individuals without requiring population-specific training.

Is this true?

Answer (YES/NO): NO